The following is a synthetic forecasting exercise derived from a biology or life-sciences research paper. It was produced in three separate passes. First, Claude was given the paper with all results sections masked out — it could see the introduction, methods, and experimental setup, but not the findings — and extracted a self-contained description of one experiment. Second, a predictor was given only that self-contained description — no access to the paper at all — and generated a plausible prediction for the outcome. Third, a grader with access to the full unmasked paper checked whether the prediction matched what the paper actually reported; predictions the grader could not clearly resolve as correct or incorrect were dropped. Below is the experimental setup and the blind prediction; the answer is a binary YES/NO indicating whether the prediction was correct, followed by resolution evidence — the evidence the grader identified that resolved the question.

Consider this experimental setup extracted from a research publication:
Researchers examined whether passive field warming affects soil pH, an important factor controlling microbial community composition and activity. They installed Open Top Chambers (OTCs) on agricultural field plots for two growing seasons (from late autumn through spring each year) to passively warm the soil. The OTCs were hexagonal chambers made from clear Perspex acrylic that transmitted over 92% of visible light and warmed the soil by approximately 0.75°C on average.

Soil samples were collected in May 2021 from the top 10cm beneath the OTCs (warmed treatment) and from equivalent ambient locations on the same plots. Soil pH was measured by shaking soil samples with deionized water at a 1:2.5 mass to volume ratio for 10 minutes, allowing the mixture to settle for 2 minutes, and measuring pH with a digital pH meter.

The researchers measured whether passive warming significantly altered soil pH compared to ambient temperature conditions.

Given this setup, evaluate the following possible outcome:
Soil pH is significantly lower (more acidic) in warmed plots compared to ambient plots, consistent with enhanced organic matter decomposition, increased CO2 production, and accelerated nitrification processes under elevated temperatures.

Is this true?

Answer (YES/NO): NO